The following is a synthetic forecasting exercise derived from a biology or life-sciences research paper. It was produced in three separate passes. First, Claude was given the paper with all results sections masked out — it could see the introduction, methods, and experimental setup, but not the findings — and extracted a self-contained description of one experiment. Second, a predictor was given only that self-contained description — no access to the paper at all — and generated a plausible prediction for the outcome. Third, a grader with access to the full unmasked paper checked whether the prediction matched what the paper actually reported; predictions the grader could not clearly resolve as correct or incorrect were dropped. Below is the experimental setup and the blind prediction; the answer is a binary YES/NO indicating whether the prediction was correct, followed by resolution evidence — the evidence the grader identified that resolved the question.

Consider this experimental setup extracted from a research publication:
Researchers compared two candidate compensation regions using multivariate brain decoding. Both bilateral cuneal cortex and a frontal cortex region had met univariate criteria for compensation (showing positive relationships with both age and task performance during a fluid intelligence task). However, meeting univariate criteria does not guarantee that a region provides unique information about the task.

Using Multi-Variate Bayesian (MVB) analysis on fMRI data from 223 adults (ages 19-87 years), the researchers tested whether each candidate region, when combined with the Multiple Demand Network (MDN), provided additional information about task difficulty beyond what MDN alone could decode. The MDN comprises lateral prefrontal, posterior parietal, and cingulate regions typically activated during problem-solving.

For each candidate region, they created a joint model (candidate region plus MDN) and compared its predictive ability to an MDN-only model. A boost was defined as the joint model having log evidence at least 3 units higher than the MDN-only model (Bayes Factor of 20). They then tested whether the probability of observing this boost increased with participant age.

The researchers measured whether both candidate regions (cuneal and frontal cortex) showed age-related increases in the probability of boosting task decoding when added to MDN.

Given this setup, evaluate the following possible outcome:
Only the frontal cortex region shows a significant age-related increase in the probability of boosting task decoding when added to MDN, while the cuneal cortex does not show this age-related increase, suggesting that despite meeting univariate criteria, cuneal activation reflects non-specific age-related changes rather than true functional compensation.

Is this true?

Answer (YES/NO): NO